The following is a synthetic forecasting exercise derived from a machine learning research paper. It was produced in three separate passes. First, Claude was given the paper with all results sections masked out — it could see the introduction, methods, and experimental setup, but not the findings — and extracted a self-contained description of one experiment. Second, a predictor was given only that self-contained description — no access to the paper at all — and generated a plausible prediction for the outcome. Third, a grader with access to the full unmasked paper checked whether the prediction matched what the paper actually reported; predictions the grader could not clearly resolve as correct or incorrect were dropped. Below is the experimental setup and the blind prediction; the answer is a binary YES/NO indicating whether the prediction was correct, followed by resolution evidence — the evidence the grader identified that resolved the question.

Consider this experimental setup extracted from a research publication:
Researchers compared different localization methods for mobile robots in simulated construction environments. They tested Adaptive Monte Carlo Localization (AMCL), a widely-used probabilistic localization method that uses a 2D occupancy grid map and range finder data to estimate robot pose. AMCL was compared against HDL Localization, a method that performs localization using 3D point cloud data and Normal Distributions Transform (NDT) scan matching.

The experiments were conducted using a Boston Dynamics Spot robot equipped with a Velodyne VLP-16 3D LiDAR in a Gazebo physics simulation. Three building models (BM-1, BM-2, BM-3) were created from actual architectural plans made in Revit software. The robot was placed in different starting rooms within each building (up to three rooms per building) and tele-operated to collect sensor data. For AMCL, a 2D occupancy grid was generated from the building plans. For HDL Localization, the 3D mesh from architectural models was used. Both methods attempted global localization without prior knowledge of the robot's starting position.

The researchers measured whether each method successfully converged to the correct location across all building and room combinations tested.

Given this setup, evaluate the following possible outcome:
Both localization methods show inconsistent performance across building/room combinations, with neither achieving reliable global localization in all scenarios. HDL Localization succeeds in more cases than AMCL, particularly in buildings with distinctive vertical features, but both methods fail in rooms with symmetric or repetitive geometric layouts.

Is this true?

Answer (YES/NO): NO